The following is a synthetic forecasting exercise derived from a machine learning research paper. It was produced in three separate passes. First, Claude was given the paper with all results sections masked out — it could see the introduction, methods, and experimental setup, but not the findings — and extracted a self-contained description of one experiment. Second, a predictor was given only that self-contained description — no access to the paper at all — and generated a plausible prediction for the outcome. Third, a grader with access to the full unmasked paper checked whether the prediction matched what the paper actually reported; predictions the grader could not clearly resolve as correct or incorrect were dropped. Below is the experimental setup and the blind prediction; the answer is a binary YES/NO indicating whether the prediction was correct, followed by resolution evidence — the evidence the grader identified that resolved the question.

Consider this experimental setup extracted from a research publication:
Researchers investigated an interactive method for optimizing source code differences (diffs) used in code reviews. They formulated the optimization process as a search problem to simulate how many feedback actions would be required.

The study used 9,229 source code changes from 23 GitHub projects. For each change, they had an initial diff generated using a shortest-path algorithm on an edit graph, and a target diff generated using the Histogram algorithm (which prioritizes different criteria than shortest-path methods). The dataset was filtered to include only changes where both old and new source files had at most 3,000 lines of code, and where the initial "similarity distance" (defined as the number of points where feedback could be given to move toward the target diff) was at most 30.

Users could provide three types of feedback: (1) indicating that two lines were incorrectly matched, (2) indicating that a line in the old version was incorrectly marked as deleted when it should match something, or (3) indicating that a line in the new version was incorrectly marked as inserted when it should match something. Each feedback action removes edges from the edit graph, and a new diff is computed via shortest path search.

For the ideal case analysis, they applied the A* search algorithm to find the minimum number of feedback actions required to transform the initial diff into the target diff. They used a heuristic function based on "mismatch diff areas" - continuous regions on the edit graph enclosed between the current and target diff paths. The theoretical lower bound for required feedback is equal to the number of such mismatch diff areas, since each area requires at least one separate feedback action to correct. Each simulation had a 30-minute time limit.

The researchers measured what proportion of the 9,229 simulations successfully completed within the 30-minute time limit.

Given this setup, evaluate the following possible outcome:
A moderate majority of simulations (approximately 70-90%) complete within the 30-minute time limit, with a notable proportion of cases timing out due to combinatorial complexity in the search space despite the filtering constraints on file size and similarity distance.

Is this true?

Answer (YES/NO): NO